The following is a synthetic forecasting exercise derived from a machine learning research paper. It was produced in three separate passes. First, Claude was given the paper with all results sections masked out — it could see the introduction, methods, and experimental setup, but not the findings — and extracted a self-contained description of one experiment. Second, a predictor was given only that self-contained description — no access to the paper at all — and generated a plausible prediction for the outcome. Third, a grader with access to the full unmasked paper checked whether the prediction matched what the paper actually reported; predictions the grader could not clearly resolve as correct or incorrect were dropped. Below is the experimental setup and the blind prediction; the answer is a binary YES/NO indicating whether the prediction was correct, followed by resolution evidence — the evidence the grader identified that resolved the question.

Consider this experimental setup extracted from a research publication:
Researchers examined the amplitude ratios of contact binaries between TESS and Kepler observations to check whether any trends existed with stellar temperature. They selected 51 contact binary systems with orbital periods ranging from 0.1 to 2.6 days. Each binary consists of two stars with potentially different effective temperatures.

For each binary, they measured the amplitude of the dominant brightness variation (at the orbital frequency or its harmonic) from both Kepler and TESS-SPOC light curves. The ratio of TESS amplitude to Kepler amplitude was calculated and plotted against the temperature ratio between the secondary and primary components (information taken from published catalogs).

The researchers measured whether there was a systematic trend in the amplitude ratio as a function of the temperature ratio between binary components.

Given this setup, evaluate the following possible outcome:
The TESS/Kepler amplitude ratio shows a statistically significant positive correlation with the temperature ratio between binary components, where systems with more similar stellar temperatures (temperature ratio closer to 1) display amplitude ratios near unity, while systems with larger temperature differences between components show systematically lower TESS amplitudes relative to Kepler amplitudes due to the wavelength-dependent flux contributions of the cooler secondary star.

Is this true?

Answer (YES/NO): NO